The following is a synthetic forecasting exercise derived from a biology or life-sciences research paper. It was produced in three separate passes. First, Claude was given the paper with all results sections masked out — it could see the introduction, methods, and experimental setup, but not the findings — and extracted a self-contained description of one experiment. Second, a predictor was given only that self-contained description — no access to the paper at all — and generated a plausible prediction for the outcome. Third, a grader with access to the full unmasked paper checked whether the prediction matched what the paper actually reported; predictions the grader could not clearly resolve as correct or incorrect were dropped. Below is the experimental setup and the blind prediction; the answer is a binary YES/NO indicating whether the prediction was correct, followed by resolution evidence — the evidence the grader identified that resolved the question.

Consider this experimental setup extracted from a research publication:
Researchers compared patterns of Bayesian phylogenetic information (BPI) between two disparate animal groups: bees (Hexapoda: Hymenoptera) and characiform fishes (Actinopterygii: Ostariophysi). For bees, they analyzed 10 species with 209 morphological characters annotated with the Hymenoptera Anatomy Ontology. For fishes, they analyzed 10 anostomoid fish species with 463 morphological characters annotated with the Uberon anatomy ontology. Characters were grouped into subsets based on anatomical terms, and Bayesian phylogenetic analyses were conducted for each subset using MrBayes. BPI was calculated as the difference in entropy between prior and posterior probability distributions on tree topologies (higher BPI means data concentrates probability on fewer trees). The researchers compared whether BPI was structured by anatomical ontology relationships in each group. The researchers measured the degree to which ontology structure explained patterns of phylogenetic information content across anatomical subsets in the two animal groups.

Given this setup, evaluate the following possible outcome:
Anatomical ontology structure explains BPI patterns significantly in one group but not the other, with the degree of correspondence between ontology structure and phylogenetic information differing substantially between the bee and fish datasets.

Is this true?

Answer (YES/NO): YES